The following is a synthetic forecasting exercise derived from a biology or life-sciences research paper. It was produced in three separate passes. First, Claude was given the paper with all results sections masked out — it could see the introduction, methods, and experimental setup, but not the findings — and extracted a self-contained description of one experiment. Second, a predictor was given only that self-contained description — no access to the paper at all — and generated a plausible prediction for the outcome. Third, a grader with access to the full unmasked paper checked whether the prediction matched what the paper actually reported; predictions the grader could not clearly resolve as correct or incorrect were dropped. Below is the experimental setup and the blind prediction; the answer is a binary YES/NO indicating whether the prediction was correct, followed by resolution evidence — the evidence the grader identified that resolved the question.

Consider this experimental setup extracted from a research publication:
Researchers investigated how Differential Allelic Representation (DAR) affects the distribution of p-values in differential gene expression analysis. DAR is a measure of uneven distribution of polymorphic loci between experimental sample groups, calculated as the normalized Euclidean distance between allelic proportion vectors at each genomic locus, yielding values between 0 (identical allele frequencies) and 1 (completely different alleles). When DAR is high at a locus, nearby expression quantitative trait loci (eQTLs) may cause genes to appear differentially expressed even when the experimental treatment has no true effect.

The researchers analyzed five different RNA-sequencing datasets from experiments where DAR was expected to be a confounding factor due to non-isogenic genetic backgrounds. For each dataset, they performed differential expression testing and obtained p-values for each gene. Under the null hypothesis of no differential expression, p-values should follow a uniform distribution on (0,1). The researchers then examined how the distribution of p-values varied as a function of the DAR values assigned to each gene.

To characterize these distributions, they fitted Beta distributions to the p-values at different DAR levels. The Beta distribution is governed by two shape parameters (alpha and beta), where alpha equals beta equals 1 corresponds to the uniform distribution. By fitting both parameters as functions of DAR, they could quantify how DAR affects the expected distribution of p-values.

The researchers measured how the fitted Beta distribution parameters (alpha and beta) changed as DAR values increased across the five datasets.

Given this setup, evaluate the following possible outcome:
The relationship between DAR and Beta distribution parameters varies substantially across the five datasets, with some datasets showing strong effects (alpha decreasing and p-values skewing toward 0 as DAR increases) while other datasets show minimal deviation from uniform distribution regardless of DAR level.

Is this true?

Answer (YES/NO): NO